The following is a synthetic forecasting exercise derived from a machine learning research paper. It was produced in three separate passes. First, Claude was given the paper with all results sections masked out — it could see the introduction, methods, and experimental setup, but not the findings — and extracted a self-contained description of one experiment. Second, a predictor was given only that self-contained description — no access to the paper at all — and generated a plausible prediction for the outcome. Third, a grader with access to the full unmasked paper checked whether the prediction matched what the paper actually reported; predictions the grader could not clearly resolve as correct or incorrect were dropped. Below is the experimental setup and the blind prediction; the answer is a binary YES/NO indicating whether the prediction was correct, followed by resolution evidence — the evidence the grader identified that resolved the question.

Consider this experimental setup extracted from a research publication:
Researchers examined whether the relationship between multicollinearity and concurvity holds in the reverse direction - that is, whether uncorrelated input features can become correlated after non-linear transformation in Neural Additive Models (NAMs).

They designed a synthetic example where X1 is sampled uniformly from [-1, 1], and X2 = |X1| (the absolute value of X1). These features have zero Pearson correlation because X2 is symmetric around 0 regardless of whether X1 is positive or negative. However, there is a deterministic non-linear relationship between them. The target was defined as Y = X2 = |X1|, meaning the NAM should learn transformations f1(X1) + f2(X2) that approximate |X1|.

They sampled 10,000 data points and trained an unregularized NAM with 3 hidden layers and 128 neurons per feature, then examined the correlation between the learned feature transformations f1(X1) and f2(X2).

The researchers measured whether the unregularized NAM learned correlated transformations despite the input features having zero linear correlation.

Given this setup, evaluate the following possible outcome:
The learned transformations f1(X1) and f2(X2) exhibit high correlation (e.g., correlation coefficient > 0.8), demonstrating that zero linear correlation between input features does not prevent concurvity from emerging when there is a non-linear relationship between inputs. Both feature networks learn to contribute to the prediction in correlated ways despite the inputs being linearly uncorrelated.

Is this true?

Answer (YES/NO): YES